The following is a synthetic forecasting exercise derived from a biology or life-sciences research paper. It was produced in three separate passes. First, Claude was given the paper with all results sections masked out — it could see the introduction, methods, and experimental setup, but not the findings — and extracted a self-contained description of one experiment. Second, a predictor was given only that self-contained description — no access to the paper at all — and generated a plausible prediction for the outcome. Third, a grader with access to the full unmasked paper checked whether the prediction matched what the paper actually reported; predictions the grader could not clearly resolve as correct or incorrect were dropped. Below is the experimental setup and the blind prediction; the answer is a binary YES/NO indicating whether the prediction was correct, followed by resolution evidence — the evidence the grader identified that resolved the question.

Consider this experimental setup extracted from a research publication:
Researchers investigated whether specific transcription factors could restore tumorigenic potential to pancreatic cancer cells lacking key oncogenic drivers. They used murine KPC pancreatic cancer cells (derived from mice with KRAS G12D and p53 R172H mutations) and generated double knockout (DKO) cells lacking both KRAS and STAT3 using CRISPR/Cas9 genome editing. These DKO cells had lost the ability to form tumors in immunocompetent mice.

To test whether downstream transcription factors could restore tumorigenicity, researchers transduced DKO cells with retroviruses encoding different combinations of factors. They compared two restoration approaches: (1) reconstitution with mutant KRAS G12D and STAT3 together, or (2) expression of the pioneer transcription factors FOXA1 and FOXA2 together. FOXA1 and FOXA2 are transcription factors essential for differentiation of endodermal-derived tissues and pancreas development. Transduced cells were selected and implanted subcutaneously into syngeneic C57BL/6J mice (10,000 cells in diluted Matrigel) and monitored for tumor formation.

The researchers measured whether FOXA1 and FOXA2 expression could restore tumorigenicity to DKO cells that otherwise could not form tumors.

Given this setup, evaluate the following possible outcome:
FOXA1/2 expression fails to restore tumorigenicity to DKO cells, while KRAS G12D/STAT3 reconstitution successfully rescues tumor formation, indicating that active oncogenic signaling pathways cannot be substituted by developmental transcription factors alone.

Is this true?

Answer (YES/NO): NO